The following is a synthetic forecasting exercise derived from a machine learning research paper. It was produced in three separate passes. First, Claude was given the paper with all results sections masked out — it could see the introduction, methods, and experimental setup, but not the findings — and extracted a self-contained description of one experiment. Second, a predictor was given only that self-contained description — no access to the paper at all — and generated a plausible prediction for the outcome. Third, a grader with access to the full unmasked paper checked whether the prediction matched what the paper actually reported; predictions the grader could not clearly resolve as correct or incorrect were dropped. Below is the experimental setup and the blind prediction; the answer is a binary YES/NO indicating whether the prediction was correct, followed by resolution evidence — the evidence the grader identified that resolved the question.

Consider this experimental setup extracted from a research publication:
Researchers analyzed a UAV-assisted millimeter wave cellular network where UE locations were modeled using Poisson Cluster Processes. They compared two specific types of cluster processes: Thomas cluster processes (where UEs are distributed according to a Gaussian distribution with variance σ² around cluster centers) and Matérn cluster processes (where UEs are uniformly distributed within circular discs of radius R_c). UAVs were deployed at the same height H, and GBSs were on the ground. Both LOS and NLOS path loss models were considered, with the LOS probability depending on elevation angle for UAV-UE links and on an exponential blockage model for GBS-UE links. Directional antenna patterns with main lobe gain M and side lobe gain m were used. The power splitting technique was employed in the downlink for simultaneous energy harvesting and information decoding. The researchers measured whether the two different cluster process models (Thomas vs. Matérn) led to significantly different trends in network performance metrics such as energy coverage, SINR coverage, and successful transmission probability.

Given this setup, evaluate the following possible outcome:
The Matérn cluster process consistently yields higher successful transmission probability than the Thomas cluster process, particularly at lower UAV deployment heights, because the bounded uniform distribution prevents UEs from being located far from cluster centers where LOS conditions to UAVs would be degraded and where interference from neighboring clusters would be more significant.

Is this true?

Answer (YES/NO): NO